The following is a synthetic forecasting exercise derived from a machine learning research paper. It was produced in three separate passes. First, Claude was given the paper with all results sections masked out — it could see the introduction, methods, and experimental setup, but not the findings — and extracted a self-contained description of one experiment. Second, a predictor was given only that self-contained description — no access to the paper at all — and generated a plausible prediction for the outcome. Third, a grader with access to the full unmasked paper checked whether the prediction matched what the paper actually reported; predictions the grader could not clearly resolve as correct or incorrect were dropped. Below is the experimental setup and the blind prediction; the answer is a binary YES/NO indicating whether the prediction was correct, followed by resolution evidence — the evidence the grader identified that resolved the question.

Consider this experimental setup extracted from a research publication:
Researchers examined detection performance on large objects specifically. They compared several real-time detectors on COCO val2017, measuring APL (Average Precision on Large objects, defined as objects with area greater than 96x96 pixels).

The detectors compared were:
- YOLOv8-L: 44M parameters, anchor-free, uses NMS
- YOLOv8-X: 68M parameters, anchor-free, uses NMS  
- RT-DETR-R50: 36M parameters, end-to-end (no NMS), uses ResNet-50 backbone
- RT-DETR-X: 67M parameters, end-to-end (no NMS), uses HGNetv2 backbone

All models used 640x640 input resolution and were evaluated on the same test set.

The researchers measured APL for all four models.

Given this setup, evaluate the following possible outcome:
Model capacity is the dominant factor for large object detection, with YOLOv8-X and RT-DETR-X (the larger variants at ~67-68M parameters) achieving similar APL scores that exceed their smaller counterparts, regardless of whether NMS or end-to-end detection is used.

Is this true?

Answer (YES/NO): NO